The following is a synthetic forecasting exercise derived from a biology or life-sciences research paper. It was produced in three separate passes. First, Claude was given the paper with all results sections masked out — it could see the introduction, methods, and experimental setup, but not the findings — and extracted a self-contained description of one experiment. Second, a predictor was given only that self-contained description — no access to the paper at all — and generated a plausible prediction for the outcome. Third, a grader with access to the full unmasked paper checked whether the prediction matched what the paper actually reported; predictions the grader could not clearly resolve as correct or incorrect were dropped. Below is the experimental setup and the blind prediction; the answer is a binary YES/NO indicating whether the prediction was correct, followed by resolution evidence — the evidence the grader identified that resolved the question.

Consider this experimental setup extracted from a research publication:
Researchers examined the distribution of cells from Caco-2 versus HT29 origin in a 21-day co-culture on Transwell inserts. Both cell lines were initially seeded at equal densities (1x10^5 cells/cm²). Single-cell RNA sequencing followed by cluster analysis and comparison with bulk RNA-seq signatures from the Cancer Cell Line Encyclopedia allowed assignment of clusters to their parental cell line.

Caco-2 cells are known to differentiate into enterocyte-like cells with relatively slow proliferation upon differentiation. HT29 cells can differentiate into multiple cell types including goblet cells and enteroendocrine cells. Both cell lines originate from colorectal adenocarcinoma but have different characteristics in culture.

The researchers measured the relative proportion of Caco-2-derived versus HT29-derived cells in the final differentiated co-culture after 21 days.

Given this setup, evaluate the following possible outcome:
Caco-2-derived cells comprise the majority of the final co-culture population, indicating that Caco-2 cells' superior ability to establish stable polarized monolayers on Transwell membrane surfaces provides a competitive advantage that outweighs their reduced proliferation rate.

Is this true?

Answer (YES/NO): NO